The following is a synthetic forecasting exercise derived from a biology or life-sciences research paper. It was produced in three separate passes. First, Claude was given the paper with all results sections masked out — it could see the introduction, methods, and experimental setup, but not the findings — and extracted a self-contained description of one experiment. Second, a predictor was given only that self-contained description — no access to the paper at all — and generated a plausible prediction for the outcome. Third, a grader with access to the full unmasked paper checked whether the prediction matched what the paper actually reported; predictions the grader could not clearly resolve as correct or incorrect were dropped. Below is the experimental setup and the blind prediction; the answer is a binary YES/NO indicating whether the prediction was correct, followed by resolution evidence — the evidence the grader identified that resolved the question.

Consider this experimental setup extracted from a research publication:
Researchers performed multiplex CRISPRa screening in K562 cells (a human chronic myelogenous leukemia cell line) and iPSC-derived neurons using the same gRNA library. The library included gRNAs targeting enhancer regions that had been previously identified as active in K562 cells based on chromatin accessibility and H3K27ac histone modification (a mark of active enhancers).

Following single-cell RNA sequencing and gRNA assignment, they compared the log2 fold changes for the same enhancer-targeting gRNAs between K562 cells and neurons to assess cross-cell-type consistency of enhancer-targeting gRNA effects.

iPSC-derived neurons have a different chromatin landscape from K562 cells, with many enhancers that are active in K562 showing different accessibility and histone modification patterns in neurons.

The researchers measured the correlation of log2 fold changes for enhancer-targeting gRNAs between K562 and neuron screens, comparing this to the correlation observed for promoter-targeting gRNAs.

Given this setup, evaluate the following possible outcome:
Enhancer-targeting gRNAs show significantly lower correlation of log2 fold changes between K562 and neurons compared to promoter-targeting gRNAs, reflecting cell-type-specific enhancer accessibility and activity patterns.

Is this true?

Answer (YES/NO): YES